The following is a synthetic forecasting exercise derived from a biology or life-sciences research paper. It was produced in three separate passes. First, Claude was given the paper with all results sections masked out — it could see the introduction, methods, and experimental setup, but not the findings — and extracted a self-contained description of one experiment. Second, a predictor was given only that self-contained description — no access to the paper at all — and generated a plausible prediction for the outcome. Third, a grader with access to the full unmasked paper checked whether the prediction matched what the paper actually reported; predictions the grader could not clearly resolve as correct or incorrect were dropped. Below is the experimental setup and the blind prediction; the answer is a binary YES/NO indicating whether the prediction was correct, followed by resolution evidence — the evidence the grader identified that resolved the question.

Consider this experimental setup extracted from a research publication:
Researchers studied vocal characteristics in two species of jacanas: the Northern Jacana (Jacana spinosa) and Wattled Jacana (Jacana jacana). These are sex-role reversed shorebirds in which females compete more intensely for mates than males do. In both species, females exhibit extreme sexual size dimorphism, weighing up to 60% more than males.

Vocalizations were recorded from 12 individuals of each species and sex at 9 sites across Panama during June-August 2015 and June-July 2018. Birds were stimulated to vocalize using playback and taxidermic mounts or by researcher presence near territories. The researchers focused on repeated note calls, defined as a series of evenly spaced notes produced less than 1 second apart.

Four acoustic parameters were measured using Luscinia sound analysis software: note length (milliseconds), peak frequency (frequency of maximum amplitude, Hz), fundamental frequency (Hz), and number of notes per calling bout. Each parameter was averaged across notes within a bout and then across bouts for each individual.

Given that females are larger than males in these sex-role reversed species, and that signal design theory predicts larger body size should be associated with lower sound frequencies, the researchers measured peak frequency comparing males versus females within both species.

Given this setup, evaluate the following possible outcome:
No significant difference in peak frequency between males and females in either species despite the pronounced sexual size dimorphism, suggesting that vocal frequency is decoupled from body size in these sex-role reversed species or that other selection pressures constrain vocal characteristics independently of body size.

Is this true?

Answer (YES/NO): NO